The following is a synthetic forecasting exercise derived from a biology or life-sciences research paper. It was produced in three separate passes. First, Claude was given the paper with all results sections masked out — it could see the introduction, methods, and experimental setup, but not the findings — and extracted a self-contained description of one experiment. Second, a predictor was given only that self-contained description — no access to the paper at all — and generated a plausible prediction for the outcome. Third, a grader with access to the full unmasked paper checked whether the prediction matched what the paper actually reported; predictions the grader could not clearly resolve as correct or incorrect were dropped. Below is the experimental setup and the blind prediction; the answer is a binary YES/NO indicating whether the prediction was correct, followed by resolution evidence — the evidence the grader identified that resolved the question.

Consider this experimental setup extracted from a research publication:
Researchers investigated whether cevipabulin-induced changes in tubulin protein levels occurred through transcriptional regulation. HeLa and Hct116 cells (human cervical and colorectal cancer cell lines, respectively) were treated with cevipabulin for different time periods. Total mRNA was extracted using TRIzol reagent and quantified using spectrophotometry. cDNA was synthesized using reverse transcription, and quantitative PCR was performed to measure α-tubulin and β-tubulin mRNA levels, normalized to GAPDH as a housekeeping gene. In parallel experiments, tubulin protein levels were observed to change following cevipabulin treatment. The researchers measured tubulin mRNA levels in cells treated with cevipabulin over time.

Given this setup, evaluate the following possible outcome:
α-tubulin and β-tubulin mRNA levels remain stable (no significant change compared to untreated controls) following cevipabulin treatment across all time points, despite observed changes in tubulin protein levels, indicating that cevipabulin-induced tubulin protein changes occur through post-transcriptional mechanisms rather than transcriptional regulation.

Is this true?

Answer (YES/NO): YES